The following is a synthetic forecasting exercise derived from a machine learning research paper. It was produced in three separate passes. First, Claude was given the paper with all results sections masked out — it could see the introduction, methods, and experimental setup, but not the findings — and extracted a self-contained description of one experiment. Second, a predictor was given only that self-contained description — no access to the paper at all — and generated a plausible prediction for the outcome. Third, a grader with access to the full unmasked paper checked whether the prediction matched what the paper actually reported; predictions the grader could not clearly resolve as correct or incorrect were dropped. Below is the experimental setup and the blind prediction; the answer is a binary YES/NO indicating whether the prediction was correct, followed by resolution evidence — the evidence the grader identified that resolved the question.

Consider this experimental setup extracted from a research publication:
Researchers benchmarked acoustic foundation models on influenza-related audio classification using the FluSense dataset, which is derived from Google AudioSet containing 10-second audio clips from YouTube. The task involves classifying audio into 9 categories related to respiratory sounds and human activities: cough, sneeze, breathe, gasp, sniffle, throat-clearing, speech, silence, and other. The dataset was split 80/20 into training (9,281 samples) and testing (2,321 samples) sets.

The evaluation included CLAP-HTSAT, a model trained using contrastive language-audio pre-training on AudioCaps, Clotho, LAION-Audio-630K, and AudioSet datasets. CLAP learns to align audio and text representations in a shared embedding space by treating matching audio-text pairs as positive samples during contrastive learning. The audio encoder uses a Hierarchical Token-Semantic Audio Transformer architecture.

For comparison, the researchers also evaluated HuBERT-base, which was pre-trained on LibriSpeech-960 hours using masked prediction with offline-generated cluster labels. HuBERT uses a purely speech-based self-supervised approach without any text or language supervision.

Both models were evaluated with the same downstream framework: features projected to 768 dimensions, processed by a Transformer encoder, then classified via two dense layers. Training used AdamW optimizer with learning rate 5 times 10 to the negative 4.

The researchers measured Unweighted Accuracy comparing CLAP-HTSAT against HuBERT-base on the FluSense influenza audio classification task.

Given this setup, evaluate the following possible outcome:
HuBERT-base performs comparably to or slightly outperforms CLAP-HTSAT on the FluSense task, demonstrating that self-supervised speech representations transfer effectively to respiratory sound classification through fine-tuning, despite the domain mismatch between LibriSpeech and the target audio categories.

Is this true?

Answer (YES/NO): NO